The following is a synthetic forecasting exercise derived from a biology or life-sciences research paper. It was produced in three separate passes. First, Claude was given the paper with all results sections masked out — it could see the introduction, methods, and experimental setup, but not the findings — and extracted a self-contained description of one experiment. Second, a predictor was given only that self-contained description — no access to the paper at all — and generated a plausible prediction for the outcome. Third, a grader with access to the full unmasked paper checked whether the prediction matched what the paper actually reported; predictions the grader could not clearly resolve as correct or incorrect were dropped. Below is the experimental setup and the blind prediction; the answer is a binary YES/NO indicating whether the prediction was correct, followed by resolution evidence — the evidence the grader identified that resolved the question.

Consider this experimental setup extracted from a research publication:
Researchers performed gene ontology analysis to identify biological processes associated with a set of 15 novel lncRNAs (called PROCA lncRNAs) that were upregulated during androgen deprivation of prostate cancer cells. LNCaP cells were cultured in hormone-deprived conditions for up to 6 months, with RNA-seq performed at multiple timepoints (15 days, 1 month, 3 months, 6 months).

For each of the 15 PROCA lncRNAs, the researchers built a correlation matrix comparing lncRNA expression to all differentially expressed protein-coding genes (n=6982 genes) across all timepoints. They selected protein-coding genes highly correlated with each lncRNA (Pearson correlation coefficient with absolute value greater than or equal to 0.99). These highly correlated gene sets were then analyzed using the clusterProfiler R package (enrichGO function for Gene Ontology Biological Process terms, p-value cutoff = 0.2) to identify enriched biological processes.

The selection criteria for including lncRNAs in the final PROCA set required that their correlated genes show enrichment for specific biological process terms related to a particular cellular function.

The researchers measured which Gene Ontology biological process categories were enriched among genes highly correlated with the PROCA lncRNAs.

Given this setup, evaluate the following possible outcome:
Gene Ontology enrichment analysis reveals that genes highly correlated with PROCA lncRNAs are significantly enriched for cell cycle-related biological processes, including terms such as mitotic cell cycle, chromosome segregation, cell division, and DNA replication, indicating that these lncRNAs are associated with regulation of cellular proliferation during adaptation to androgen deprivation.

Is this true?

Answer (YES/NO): NO